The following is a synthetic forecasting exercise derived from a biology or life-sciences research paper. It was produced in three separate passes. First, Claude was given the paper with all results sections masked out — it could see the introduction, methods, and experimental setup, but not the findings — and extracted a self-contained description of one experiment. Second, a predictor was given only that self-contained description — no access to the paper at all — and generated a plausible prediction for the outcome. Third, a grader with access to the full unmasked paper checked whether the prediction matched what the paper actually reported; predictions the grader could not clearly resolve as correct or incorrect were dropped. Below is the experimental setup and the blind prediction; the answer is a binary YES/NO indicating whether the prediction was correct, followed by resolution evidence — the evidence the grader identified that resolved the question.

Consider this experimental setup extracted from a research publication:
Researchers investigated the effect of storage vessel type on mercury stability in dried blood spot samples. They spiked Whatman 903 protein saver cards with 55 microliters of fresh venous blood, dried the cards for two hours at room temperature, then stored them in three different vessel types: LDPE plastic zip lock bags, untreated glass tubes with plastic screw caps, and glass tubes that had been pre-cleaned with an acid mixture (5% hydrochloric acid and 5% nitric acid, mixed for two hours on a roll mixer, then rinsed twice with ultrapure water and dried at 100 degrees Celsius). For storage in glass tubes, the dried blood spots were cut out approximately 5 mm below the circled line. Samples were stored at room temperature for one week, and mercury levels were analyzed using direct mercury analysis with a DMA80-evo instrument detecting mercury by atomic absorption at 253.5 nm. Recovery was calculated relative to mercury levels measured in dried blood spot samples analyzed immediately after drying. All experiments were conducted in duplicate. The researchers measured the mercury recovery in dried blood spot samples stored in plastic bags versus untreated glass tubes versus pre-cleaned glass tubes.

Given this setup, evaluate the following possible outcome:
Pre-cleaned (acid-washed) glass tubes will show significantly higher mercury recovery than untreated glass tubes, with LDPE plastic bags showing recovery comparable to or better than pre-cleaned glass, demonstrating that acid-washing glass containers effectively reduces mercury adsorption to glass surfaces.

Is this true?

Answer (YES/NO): NO